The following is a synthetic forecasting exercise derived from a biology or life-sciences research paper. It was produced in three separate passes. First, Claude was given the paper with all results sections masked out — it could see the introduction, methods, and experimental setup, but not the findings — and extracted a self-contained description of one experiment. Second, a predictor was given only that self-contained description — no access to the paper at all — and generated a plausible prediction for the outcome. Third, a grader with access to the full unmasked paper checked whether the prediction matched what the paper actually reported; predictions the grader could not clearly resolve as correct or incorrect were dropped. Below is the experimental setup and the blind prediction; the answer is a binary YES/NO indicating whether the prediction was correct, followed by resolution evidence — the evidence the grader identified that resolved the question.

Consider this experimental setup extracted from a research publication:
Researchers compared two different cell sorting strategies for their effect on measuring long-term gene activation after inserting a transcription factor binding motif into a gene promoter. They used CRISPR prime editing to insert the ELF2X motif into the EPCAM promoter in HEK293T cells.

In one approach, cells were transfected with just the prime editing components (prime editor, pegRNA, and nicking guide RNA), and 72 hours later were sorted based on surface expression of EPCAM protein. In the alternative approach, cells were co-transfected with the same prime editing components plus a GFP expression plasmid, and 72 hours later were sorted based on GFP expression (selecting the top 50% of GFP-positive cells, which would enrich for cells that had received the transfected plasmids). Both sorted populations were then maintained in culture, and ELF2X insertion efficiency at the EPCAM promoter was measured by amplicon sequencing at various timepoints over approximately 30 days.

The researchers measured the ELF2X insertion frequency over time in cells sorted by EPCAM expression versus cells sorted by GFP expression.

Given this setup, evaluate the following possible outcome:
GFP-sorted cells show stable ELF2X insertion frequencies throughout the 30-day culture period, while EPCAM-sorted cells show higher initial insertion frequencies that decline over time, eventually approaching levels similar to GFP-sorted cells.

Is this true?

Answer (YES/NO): NO